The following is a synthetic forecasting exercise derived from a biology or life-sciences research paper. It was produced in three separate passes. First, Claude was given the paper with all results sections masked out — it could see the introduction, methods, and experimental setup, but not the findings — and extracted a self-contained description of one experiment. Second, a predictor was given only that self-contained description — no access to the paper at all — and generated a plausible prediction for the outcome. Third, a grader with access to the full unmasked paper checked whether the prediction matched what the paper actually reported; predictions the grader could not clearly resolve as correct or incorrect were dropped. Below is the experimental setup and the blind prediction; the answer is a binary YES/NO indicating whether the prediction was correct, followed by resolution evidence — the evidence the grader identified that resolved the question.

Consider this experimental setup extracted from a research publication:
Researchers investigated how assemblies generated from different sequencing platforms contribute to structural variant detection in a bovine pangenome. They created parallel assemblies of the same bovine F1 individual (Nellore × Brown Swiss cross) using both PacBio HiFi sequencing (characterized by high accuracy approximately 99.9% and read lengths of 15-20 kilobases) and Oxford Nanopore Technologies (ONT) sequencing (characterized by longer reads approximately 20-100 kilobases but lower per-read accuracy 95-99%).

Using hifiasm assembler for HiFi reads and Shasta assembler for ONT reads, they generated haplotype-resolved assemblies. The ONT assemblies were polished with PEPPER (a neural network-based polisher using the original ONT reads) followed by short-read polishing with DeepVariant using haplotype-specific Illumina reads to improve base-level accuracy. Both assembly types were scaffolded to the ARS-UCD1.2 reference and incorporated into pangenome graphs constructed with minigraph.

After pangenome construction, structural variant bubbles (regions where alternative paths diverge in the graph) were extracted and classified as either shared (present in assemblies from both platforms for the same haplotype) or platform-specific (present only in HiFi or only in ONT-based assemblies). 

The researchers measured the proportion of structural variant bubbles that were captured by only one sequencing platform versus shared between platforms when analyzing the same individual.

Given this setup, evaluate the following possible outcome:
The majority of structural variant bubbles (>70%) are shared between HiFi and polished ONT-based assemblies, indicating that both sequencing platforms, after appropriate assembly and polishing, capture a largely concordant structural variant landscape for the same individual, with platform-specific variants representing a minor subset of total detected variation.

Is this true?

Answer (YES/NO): YES